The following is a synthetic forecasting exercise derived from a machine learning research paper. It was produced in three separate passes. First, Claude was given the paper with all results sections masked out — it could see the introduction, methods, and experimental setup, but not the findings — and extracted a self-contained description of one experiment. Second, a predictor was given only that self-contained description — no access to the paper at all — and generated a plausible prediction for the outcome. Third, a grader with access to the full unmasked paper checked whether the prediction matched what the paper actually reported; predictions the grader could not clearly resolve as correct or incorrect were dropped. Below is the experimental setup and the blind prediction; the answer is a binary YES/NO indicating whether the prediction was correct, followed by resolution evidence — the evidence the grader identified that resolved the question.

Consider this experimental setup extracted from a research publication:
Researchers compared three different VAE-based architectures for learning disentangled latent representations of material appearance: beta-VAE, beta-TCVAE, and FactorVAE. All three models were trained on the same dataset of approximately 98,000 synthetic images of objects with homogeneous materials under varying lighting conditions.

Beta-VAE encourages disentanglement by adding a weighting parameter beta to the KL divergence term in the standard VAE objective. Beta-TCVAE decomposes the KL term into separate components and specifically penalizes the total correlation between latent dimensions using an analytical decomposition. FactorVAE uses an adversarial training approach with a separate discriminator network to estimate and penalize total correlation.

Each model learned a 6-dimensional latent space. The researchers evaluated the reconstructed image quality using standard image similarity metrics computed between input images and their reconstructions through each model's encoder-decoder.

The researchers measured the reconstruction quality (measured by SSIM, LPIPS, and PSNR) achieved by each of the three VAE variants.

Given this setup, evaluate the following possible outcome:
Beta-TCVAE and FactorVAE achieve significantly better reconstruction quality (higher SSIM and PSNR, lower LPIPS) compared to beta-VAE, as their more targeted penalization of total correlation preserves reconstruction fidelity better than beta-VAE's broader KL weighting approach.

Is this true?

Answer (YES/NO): YES